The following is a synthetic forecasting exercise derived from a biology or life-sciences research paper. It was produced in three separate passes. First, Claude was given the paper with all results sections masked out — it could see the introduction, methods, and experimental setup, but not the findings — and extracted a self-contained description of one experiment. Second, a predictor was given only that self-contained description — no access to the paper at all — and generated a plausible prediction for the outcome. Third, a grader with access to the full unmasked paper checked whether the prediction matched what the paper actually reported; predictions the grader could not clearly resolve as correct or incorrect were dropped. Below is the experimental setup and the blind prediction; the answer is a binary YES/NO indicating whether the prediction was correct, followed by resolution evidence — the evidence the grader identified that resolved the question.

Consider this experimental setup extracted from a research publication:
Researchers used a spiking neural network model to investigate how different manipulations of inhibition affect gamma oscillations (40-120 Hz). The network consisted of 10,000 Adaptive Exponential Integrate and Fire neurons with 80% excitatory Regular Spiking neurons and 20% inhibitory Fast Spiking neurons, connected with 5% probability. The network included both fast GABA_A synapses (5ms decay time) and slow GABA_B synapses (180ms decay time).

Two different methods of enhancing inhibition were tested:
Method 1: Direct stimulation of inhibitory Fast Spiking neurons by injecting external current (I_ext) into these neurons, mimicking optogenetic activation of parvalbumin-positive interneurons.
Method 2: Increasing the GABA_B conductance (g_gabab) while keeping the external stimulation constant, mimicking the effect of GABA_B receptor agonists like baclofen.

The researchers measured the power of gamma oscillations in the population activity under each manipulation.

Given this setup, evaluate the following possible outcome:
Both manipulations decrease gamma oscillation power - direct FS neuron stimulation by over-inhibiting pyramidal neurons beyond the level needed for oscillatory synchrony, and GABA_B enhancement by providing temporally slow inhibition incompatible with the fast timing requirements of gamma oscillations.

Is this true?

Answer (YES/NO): NO